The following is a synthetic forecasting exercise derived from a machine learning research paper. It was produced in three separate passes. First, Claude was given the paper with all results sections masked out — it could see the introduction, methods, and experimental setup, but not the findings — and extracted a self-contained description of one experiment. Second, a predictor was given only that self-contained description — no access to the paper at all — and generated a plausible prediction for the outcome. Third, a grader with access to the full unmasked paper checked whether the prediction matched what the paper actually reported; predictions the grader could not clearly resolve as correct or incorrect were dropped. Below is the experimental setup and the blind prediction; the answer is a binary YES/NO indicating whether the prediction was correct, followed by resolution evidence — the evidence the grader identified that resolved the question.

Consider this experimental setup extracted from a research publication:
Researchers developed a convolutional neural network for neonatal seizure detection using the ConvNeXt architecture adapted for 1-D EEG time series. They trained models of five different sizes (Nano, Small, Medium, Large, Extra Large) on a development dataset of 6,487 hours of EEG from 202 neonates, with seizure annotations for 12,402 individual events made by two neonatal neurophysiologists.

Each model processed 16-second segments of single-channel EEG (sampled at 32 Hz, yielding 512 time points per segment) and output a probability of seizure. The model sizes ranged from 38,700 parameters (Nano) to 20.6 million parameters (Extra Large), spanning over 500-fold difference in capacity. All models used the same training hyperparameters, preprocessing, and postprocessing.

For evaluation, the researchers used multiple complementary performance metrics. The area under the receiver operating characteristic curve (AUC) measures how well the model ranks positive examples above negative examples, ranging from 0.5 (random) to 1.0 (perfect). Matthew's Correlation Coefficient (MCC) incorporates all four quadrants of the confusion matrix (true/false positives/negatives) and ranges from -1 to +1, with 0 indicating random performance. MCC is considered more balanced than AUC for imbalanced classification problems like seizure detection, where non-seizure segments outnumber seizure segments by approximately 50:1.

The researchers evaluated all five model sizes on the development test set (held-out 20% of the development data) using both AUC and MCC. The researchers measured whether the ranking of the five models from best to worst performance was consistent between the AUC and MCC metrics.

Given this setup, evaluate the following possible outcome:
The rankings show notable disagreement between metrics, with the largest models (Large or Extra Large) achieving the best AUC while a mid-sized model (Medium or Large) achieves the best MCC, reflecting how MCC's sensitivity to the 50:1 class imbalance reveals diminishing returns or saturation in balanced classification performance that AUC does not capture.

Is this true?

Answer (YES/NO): NO